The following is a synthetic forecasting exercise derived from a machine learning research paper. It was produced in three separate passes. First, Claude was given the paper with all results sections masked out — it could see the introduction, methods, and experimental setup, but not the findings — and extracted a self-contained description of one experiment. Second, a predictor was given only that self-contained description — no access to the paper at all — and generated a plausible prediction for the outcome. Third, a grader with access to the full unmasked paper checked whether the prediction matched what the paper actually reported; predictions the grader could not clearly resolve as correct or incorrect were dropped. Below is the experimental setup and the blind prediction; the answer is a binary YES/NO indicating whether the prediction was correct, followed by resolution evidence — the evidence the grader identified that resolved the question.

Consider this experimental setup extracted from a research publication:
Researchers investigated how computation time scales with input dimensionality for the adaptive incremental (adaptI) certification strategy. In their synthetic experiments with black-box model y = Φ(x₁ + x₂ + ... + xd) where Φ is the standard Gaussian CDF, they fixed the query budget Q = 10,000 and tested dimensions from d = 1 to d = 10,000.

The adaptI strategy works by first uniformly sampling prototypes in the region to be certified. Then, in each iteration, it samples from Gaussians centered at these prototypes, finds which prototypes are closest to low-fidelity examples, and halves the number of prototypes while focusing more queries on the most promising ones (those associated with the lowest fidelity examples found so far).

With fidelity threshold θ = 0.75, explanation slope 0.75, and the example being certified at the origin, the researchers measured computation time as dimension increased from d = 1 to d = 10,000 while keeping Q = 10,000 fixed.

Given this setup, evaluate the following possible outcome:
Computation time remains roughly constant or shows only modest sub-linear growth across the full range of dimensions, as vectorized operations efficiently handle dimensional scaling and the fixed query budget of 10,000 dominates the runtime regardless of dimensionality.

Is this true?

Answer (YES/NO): NO